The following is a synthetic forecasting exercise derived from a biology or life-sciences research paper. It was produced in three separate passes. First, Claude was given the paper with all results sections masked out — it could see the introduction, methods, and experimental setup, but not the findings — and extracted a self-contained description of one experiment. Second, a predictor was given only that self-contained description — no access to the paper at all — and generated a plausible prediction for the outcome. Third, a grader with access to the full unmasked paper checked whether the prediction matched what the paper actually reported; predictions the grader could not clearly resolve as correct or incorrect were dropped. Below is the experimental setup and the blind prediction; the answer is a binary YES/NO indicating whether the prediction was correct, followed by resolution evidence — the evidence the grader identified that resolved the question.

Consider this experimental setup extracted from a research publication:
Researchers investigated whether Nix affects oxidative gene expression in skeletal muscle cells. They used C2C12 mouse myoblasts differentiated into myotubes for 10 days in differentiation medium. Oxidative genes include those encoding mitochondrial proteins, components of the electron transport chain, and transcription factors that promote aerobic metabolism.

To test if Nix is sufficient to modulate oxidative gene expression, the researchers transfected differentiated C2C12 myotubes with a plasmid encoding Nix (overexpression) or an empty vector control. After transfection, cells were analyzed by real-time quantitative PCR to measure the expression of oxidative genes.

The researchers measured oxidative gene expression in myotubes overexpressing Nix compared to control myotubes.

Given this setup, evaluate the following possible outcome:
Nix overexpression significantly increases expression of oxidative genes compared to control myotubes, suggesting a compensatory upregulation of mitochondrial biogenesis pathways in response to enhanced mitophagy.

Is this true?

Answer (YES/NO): NO